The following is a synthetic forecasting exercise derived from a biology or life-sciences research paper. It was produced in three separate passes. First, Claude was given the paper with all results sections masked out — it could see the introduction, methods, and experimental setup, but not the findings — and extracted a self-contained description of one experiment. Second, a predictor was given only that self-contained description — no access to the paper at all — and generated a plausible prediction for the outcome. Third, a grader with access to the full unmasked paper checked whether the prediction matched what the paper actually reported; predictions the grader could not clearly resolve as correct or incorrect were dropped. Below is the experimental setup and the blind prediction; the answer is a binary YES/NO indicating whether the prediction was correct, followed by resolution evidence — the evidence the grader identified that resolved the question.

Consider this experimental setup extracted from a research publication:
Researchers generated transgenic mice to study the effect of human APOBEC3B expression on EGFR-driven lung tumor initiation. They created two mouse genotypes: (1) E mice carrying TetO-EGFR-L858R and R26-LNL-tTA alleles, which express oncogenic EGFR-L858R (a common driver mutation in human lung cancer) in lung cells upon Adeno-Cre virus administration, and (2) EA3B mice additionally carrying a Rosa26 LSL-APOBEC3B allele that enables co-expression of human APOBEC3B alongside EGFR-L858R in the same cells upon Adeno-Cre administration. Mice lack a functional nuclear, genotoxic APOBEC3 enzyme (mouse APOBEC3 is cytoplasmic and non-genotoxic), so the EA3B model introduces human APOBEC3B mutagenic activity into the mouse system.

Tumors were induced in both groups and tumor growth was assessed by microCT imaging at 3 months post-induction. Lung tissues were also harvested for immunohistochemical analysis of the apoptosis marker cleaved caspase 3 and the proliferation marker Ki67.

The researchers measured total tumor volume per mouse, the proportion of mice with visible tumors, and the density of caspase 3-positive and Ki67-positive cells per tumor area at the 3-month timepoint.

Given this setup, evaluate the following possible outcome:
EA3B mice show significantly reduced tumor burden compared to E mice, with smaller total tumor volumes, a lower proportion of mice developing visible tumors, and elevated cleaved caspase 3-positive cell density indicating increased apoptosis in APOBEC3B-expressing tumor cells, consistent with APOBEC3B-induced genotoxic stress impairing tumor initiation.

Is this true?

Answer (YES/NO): YES